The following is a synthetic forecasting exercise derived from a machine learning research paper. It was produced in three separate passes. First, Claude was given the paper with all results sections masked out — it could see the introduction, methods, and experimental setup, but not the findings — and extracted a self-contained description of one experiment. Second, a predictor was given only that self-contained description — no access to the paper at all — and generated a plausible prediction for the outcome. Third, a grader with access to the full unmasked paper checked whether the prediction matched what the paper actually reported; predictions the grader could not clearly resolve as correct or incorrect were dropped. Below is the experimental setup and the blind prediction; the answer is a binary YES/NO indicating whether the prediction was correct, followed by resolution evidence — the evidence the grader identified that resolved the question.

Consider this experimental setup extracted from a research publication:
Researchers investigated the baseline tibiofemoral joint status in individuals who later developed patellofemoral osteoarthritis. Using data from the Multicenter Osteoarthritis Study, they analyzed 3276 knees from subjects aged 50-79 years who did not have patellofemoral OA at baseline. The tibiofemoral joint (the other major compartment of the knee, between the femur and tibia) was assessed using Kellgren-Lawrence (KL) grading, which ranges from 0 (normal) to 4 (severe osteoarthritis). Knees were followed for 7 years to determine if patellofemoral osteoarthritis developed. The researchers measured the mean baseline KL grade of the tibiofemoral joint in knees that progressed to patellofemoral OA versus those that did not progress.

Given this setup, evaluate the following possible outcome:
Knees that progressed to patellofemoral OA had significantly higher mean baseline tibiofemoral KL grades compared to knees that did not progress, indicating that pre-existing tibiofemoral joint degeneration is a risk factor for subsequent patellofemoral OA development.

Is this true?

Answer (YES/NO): YES